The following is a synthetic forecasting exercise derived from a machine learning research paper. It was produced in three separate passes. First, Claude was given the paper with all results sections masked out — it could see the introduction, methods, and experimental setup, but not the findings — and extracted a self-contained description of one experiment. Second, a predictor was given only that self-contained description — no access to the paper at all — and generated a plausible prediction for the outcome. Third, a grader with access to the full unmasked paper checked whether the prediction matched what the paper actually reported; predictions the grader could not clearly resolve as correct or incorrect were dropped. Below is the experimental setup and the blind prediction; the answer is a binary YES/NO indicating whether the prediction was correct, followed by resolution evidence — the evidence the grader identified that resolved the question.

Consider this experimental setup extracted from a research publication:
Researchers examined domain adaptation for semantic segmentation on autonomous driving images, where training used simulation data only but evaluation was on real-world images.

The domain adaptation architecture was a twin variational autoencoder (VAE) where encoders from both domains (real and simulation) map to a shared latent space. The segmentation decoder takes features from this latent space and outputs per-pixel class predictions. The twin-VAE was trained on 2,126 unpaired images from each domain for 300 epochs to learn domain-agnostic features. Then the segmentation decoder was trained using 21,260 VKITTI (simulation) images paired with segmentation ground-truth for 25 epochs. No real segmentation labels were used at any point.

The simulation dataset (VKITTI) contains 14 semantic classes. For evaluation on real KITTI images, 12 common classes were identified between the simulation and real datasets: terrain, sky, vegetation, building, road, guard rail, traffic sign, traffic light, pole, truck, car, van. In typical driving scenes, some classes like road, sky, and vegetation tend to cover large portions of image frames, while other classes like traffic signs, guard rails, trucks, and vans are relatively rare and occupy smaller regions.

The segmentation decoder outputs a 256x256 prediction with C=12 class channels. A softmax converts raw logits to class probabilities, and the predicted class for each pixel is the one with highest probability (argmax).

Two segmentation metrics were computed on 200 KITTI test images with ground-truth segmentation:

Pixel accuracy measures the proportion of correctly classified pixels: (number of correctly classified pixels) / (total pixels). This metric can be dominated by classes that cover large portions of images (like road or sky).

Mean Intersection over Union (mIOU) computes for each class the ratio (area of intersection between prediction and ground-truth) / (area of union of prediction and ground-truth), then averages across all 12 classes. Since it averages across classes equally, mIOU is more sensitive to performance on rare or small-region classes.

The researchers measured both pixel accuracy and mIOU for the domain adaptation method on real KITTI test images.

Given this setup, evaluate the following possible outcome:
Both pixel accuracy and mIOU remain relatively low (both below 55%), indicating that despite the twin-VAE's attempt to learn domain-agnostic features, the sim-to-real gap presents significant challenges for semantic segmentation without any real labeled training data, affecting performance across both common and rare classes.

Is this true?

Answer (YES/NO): YES